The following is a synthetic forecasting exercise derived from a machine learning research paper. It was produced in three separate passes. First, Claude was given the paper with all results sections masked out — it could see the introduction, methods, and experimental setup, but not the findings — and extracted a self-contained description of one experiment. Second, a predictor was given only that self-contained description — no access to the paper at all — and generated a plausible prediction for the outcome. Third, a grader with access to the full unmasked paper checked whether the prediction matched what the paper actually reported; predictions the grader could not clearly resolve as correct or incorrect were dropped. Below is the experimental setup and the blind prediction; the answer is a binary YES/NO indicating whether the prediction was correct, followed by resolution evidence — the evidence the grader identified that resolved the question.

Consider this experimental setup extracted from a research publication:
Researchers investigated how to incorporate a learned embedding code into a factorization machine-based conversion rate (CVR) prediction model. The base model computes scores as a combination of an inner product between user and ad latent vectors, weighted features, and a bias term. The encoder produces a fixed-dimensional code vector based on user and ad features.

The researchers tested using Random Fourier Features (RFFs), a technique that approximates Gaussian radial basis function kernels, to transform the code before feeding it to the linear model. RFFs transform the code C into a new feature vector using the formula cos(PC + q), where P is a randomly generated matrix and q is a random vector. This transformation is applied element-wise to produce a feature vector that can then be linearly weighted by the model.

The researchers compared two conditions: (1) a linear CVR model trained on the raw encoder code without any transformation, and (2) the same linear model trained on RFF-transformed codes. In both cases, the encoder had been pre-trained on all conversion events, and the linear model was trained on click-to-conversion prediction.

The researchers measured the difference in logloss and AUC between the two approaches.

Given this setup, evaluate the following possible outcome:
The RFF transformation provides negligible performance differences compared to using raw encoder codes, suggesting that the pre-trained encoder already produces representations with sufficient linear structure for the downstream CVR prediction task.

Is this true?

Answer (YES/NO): NO